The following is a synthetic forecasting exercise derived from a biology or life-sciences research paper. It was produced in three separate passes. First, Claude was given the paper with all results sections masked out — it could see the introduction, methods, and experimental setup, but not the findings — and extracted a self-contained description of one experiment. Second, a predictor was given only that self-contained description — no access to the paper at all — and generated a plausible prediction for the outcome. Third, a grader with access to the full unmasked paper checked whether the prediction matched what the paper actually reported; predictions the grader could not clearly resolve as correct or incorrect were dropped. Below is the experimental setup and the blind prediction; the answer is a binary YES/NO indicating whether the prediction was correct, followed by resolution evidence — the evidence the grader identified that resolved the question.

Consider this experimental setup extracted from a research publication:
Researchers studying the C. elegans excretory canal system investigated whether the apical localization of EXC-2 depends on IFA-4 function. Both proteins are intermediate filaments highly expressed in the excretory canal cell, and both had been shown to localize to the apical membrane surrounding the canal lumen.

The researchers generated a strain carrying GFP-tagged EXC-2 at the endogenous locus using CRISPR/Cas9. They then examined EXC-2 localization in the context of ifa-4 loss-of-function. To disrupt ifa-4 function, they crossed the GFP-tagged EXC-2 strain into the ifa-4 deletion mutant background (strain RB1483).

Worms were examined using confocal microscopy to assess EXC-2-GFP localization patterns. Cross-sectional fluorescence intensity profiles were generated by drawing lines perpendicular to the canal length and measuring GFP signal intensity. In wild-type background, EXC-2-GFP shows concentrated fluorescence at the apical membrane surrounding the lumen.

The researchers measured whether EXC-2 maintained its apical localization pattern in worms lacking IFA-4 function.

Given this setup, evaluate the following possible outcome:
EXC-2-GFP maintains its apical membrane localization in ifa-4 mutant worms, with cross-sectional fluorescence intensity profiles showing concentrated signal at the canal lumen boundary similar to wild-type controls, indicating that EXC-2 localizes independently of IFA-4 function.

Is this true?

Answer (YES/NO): YES